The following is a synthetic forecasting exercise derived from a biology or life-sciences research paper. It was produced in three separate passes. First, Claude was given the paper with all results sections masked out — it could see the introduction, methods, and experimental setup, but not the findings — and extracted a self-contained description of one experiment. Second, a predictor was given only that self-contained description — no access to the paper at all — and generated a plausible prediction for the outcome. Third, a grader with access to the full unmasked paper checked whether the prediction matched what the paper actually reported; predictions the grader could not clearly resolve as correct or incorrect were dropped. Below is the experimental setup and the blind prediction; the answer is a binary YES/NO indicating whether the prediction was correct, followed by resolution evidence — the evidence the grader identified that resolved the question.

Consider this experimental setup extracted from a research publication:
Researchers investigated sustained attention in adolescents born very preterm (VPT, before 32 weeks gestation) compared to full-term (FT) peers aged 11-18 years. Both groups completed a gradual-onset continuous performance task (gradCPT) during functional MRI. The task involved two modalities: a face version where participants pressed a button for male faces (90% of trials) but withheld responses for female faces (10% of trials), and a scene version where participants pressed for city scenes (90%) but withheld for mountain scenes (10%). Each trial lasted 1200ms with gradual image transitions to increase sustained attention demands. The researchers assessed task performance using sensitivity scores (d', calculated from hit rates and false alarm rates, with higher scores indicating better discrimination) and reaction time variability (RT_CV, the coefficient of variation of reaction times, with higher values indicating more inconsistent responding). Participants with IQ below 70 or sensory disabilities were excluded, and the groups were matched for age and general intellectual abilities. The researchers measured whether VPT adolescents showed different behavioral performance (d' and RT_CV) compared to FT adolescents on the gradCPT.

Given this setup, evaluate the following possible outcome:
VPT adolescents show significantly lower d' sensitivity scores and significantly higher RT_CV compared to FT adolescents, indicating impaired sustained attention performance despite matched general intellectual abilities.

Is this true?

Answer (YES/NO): NO